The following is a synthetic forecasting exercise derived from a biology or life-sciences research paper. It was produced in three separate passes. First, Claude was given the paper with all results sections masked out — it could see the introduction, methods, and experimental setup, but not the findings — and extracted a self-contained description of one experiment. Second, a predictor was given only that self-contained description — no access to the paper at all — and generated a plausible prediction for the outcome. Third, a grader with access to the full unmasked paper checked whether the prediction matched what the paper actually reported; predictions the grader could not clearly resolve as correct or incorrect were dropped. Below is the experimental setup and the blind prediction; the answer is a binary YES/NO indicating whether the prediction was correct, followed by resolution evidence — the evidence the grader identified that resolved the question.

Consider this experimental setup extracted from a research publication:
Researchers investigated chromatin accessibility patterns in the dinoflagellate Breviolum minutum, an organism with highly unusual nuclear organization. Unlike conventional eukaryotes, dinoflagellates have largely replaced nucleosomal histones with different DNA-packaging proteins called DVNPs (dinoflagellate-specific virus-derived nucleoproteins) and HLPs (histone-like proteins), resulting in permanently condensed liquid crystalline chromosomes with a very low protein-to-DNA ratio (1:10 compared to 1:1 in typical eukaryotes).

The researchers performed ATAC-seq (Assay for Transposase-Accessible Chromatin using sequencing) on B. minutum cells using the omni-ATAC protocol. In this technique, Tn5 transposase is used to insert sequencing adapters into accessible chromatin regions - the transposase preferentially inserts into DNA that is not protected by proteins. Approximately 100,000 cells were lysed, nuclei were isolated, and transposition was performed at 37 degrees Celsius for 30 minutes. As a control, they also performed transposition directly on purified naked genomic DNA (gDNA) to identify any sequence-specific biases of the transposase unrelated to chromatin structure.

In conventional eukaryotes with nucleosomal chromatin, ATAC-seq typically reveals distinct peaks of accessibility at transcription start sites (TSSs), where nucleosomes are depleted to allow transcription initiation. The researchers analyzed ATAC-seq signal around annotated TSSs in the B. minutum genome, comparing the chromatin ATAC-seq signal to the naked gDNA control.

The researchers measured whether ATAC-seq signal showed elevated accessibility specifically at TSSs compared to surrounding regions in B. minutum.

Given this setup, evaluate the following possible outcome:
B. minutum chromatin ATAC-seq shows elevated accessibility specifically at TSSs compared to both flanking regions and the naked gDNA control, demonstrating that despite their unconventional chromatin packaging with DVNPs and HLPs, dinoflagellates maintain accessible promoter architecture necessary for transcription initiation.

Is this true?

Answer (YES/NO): NO